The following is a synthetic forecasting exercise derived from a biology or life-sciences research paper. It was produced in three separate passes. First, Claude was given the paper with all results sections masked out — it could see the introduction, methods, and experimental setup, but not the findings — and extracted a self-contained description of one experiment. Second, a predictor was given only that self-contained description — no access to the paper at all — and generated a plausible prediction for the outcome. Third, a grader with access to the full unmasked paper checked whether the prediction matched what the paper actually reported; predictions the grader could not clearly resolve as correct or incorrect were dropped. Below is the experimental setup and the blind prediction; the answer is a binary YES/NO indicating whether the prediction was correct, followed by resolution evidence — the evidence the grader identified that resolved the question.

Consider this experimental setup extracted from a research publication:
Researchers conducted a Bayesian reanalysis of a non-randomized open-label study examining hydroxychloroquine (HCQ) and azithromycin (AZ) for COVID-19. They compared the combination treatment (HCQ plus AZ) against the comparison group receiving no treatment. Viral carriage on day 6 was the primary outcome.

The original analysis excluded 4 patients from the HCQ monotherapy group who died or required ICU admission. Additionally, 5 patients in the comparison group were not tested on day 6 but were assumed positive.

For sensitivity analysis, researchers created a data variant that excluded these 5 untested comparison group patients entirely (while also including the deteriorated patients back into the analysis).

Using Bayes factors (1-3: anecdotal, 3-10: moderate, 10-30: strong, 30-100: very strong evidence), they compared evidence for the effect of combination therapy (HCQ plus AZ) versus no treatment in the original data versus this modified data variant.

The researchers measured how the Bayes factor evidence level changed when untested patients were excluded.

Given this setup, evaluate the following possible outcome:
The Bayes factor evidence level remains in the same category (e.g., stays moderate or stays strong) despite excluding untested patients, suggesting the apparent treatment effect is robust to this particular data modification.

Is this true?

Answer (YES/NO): NO